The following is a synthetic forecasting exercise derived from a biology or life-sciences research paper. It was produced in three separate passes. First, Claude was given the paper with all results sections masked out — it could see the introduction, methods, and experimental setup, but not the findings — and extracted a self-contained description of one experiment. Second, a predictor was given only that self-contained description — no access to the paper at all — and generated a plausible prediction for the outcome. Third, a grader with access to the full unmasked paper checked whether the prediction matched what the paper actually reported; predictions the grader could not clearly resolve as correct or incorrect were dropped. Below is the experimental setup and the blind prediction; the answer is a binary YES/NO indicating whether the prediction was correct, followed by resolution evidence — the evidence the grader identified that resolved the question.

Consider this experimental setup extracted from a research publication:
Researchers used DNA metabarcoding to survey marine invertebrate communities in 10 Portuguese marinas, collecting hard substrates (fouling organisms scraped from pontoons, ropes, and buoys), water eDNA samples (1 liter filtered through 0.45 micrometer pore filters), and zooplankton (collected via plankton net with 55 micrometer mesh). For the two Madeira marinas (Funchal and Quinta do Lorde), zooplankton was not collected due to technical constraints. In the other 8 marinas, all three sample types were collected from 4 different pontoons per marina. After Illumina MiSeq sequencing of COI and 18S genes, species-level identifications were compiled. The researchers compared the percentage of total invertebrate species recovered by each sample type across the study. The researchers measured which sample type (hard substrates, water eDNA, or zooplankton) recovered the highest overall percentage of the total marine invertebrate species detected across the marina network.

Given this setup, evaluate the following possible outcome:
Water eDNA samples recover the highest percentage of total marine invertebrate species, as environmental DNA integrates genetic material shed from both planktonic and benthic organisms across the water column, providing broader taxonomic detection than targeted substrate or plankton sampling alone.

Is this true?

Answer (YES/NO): NO